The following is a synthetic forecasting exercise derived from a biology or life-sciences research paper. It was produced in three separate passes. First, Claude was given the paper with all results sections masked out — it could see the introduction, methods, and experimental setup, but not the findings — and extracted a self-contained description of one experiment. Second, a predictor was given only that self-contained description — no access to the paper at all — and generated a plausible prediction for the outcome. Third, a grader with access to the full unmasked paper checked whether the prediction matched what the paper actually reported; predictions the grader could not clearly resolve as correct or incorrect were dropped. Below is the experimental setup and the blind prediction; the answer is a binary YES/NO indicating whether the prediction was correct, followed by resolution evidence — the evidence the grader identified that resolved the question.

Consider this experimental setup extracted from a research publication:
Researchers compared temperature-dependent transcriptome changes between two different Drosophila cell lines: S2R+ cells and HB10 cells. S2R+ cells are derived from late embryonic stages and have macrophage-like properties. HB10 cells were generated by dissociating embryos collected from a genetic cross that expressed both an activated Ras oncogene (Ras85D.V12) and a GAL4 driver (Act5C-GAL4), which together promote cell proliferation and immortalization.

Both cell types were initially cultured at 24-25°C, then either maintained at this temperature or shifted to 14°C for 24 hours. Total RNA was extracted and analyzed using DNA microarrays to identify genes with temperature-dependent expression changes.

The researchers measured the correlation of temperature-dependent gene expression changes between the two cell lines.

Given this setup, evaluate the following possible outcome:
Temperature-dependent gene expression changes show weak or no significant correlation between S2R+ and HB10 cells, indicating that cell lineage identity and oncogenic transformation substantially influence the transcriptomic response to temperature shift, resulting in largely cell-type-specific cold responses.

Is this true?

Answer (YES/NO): YES